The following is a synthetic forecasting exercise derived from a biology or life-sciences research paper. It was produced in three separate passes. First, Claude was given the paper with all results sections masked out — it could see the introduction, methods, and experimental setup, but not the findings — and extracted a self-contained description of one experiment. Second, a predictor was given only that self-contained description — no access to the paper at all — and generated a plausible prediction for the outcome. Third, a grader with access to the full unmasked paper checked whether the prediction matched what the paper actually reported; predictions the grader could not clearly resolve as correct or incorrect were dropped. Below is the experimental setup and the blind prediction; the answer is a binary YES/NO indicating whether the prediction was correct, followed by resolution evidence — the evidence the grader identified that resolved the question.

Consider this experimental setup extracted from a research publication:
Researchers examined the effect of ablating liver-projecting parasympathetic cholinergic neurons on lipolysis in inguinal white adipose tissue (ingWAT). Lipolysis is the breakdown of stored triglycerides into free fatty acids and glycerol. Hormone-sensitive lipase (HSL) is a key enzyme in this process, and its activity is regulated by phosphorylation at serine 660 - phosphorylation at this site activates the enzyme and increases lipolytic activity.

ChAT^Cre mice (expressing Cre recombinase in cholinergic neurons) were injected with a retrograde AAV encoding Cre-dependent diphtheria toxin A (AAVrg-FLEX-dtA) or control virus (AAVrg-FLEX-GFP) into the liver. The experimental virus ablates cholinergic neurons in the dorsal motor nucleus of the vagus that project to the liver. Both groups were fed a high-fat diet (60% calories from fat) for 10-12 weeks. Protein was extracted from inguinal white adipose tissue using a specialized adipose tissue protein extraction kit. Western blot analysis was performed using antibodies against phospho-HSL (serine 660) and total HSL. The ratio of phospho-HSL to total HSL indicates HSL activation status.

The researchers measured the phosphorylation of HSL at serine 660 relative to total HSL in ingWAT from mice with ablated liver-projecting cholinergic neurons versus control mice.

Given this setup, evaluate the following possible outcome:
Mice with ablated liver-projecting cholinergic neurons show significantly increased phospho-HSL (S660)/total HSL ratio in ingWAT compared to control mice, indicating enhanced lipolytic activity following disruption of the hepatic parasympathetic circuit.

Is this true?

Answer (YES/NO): NO